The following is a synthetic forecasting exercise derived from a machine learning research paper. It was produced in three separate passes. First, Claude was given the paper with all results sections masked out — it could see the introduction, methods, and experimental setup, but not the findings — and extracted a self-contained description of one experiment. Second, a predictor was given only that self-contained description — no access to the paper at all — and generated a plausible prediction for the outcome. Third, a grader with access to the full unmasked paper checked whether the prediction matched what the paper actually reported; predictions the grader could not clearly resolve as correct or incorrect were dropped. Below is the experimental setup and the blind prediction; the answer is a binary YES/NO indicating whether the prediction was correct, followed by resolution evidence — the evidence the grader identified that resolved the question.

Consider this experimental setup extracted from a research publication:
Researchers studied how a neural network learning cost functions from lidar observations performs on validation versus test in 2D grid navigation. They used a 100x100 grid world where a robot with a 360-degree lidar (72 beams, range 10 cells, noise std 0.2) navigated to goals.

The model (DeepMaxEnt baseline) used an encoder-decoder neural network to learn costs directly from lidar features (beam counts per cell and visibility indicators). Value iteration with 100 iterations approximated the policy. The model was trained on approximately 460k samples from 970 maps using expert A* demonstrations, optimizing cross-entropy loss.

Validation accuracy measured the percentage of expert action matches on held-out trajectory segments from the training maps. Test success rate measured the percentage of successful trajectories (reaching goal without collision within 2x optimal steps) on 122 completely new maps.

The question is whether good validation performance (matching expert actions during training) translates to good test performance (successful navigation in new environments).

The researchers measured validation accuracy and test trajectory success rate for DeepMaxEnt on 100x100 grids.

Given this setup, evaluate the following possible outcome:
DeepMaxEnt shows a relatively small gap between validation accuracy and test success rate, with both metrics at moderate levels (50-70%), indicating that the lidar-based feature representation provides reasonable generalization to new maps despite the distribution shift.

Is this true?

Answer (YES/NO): NO